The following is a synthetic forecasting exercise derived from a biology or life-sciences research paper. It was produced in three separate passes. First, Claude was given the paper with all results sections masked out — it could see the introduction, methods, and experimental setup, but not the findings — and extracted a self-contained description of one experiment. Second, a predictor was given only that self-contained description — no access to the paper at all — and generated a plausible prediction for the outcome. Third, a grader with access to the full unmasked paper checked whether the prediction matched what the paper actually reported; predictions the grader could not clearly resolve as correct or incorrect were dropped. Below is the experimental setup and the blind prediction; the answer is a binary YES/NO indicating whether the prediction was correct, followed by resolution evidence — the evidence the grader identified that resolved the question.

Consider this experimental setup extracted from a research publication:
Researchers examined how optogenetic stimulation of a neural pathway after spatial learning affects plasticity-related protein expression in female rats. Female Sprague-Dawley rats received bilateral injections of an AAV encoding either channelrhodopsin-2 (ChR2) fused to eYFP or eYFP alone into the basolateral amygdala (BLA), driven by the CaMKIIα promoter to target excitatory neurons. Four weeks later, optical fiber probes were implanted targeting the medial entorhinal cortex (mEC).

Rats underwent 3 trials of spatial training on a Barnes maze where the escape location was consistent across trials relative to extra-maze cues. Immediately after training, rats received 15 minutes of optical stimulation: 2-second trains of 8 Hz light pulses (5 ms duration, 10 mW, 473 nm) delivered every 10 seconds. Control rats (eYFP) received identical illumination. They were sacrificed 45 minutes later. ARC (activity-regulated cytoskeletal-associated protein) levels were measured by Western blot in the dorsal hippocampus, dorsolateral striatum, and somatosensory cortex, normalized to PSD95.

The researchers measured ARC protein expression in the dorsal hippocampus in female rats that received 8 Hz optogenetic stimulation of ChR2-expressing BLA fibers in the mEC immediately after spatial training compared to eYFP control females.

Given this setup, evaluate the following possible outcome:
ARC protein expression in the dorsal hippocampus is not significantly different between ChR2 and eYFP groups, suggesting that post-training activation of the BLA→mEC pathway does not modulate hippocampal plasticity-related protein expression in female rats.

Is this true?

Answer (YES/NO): YES